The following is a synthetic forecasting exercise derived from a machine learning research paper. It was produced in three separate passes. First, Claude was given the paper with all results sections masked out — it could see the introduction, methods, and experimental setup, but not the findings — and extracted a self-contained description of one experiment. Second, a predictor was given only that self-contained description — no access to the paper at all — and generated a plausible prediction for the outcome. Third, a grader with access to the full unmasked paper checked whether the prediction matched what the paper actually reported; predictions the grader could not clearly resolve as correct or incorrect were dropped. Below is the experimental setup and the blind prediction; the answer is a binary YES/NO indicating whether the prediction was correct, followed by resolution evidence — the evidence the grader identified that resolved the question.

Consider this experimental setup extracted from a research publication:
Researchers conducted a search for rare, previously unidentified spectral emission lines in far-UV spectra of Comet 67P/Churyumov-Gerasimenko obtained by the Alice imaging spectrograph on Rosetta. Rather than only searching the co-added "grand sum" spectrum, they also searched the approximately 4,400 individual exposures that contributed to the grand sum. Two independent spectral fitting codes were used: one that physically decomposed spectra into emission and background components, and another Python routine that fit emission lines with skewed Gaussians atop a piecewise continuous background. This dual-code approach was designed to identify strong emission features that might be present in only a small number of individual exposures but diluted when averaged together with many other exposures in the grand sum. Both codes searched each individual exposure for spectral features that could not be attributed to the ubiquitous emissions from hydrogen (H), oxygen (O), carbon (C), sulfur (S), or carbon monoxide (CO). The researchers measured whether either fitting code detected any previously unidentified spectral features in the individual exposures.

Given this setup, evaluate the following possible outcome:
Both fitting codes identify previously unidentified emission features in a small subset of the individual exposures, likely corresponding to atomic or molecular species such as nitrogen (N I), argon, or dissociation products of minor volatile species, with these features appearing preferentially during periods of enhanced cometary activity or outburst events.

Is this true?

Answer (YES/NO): NO